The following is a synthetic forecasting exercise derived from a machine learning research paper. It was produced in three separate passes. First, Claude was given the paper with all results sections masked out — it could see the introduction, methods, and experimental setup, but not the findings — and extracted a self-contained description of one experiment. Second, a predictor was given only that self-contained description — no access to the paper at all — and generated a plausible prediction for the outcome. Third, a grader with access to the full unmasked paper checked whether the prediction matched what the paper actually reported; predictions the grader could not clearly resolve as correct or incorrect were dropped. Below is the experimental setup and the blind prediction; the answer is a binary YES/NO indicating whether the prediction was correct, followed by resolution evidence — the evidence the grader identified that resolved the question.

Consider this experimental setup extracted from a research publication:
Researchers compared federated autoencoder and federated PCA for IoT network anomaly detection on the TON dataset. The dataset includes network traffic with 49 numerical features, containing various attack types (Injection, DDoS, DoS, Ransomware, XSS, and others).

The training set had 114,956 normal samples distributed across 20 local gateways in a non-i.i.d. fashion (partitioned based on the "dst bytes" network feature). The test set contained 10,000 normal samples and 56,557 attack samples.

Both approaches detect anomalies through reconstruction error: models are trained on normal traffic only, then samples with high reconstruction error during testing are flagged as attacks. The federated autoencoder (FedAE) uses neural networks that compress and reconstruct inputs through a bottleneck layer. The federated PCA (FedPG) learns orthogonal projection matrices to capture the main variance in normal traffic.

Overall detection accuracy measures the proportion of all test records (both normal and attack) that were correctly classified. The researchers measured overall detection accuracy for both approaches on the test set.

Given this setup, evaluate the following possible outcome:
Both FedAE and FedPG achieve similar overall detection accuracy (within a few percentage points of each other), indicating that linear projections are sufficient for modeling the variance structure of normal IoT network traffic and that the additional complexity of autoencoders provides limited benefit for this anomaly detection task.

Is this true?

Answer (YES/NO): NO